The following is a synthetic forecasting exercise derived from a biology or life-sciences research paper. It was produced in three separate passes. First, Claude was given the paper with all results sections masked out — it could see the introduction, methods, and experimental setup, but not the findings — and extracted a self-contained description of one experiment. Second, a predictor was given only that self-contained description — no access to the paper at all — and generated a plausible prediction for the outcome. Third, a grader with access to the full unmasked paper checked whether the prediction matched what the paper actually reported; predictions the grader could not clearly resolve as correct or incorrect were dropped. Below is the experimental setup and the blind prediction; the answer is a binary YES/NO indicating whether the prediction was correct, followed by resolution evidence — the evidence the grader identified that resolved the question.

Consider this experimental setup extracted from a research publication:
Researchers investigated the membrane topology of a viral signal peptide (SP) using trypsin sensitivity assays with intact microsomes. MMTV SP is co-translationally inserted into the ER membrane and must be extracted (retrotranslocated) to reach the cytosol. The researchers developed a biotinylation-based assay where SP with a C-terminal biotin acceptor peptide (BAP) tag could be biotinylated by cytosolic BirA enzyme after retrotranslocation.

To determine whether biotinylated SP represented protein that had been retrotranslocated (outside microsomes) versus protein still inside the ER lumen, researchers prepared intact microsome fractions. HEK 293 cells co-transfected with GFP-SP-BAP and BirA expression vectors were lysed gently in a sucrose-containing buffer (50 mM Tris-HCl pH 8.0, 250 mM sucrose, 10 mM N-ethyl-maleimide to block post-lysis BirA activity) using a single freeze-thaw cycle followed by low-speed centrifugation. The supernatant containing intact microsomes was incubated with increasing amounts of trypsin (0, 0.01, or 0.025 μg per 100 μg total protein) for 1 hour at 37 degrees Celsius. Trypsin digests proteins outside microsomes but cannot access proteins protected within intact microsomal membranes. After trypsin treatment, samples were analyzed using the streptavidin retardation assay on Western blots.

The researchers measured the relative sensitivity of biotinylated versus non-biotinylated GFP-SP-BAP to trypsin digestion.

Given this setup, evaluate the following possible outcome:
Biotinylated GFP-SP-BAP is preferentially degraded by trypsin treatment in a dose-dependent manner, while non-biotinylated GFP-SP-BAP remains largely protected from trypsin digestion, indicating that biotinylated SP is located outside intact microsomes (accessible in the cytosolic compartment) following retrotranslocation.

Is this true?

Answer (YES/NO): YES